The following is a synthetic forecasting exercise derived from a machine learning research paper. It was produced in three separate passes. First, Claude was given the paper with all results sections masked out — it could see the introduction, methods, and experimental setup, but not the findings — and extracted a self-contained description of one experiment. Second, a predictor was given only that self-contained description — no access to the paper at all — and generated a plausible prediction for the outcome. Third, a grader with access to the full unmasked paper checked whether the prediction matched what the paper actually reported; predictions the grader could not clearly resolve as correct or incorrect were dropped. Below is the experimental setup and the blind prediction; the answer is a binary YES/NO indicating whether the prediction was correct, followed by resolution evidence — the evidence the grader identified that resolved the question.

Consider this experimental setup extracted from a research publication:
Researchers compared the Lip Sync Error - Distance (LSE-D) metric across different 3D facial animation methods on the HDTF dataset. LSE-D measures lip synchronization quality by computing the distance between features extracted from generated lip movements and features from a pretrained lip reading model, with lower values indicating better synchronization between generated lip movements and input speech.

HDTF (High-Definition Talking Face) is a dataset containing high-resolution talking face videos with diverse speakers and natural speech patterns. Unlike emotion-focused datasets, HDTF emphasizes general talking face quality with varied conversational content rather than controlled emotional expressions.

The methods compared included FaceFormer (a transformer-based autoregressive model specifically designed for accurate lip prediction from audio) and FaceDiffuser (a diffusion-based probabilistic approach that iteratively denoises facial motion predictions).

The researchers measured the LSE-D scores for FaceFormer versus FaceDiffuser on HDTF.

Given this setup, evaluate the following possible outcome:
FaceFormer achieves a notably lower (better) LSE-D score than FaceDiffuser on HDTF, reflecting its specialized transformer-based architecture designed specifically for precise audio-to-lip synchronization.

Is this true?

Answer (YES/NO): YES